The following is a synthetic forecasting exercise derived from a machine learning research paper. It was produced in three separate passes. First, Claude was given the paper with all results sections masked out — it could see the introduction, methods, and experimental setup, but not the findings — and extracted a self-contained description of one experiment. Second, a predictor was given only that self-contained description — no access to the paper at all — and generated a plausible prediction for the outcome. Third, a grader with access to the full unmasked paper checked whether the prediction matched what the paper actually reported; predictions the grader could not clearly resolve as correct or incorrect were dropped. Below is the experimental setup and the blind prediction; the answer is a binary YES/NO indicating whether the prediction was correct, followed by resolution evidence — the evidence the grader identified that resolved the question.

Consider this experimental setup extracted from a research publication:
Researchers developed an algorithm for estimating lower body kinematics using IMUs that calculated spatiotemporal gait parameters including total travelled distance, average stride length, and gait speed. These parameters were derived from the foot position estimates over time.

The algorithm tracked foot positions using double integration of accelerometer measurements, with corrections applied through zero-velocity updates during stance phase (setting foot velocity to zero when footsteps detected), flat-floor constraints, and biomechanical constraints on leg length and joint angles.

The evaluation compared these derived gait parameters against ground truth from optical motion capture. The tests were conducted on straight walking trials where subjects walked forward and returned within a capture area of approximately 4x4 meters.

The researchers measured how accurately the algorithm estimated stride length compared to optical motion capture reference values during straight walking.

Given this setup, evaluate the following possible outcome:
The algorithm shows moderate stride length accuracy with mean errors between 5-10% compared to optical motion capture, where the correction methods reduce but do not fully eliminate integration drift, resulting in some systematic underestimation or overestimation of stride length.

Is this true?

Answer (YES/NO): NO